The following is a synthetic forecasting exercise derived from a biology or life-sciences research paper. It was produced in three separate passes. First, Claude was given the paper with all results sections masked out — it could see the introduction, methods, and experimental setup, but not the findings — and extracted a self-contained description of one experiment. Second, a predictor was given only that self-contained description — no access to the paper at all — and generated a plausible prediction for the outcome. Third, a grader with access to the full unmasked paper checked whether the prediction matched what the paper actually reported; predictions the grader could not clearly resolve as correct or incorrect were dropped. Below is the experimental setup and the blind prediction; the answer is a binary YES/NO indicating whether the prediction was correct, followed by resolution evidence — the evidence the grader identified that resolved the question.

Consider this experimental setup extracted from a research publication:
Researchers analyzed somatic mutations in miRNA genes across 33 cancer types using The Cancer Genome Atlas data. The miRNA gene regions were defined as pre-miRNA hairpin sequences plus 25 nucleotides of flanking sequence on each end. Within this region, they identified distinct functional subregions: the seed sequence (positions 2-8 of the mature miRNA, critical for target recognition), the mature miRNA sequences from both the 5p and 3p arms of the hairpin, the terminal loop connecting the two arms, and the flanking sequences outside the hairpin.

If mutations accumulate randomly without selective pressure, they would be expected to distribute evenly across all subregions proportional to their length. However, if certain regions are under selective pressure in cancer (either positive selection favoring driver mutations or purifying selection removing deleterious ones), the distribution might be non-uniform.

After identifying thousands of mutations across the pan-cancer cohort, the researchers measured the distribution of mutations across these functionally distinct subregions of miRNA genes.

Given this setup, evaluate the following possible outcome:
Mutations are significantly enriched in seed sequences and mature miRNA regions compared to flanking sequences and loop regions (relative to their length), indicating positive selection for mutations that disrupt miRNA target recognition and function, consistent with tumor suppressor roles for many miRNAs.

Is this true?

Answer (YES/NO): NO